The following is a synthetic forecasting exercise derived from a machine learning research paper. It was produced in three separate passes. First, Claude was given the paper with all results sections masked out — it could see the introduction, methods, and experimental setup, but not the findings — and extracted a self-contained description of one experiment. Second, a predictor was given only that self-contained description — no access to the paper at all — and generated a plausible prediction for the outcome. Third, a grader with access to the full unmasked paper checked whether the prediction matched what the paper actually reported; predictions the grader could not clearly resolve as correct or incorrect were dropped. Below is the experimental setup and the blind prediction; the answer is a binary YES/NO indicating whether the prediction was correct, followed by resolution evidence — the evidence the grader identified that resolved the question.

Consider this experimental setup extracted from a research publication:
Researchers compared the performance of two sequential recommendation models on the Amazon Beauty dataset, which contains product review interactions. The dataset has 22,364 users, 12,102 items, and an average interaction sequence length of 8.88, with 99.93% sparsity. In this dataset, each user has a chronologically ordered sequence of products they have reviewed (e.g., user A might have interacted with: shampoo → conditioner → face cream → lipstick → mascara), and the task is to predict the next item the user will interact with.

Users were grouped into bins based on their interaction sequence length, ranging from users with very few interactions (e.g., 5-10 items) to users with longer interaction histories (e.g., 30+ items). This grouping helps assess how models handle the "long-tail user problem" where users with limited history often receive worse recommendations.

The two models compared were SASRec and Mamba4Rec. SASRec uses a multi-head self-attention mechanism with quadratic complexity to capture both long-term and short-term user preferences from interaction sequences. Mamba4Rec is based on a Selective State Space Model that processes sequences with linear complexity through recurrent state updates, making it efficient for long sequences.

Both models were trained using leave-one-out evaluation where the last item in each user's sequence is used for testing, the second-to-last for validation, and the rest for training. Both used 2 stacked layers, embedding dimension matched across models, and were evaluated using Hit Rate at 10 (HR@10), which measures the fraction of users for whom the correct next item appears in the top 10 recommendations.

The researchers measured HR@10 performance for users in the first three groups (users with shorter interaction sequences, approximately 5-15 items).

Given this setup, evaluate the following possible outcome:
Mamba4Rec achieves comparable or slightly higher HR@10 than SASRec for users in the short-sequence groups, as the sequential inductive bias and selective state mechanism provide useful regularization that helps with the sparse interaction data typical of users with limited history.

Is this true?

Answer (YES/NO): NO